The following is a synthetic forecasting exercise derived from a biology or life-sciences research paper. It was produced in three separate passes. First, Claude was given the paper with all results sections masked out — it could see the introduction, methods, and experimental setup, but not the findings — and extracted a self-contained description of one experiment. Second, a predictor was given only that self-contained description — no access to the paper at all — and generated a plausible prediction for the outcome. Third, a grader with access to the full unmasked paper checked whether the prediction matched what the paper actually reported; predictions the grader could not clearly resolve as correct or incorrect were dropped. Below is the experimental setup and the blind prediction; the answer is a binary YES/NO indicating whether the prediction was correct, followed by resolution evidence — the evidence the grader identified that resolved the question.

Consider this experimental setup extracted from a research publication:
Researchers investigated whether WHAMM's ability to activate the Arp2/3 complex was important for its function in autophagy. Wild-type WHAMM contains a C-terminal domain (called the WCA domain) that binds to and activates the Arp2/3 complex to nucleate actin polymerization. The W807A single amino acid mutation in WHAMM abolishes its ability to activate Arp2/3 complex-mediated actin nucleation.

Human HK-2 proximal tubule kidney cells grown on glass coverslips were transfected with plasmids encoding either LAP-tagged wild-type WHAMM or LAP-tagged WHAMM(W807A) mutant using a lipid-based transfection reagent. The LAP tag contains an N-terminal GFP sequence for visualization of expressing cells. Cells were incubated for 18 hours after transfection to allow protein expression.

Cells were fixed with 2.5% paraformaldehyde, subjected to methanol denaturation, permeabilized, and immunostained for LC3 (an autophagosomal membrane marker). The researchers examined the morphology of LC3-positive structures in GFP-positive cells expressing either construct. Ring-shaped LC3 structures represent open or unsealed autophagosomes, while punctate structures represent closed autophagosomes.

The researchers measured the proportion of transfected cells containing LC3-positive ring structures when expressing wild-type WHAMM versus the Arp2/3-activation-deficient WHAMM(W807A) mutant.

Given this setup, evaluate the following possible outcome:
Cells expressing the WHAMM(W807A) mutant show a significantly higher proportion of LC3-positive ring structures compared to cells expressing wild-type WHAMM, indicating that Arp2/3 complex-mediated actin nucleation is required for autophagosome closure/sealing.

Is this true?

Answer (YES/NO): NO